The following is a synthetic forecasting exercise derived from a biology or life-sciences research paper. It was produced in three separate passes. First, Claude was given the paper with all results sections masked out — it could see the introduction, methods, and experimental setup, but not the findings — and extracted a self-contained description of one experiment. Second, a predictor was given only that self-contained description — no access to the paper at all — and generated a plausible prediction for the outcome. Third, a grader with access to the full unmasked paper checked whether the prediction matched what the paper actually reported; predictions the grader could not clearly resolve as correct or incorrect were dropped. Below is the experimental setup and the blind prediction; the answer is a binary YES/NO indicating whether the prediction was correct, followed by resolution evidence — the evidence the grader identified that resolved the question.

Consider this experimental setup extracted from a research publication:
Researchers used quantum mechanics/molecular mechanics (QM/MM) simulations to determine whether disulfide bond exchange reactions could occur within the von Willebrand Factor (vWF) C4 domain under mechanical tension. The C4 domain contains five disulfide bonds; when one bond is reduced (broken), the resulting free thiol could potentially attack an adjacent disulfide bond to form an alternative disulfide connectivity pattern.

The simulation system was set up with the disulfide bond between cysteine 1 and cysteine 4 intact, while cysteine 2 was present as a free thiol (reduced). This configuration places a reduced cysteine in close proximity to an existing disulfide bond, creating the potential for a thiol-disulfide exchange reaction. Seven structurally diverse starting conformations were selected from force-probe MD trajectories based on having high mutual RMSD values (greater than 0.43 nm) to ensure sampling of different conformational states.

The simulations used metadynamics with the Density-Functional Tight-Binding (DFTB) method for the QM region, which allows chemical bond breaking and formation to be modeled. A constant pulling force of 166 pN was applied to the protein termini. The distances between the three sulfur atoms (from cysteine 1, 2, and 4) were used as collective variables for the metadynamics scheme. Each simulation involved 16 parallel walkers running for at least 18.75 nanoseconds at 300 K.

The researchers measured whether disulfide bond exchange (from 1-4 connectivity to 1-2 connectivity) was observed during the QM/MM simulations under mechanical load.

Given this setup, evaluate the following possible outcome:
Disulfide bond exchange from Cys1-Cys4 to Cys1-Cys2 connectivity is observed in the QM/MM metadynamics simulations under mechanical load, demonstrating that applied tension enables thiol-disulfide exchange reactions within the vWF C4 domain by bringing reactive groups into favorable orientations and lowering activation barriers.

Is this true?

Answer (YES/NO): NO